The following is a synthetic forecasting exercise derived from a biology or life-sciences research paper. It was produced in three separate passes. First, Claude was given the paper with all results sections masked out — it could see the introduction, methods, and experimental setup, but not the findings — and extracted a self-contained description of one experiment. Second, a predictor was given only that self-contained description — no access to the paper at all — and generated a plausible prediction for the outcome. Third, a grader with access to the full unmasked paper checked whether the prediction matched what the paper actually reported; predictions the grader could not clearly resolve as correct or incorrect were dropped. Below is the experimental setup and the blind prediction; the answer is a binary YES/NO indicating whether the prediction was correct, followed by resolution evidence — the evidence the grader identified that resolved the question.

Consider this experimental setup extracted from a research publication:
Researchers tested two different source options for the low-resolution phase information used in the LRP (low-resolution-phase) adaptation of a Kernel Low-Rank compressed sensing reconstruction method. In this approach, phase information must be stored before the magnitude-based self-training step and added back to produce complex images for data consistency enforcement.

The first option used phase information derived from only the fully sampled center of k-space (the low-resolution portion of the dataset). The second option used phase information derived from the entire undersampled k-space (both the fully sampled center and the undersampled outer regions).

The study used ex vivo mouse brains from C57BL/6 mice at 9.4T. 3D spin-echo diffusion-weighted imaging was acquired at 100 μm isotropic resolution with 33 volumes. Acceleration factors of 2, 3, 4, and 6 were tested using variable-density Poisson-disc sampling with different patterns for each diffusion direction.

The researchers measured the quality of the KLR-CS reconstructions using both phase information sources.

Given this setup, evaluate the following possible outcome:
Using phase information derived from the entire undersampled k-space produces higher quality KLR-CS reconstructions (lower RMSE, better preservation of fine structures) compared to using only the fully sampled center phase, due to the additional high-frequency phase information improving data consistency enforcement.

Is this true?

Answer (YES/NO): NO